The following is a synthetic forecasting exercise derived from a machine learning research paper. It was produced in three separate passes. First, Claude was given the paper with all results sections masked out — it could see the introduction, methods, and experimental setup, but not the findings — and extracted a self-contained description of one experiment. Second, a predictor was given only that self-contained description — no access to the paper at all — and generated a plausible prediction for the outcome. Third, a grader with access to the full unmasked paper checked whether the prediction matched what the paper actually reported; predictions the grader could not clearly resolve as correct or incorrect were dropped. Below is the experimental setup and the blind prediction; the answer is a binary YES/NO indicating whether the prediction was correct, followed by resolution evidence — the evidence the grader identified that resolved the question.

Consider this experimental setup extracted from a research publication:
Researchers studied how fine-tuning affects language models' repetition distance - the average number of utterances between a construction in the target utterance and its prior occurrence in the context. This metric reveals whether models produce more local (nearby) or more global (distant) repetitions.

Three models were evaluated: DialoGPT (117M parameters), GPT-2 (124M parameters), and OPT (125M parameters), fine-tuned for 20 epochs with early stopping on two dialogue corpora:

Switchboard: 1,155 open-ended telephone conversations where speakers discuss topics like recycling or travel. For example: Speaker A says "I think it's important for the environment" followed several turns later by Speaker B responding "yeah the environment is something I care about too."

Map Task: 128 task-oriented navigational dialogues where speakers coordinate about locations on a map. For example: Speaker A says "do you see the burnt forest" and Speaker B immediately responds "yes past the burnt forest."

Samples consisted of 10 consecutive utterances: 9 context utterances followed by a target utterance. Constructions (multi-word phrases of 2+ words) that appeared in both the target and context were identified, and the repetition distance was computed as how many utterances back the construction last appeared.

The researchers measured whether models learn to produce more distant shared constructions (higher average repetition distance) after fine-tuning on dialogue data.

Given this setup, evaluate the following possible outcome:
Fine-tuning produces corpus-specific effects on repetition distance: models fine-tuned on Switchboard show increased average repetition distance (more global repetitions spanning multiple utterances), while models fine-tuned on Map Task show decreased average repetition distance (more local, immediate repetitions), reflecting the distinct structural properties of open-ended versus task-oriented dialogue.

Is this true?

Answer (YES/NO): NO